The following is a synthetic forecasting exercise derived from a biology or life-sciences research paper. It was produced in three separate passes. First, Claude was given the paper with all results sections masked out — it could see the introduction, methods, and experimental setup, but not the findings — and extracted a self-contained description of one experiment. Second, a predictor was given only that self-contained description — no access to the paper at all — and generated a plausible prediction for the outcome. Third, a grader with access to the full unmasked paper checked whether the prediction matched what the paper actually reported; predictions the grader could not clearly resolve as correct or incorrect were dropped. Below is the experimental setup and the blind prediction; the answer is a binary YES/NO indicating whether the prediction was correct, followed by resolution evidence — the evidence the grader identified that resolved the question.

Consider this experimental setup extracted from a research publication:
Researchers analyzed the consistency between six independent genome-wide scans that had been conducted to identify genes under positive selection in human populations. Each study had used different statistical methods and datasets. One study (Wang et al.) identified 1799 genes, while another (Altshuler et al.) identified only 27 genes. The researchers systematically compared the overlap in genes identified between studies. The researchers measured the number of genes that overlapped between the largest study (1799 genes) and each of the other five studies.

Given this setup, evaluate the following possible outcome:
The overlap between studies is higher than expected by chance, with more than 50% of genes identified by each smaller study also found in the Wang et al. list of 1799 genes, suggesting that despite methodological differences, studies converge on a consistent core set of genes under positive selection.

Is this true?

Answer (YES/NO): NO